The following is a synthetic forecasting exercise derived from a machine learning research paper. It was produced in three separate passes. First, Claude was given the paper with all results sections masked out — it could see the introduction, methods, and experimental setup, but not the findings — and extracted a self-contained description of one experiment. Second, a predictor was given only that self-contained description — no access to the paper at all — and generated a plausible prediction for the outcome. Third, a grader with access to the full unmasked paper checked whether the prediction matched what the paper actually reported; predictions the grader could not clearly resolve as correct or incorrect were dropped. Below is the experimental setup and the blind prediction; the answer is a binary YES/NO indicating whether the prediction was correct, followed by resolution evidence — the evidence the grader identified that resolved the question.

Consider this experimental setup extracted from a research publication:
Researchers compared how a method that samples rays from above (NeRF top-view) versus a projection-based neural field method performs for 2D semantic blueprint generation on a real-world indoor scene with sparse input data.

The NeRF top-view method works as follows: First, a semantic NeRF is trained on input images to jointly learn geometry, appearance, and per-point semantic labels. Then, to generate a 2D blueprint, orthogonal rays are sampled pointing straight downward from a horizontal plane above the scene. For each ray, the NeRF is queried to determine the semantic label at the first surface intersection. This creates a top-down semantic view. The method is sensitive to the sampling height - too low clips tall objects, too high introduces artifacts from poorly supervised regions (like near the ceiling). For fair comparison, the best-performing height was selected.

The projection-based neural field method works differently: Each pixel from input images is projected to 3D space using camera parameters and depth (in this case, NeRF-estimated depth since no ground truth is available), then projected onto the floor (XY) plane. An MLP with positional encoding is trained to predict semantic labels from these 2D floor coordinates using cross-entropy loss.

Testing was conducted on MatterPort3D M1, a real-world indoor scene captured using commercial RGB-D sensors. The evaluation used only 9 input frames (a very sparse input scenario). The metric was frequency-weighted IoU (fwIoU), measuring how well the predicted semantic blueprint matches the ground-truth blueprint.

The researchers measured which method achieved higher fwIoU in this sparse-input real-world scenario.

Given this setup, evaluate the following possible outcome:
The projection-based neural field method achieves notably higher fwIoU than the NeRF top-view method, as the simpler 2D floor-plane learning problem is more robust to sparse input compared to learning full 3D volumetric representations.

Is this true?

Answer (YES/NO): NO